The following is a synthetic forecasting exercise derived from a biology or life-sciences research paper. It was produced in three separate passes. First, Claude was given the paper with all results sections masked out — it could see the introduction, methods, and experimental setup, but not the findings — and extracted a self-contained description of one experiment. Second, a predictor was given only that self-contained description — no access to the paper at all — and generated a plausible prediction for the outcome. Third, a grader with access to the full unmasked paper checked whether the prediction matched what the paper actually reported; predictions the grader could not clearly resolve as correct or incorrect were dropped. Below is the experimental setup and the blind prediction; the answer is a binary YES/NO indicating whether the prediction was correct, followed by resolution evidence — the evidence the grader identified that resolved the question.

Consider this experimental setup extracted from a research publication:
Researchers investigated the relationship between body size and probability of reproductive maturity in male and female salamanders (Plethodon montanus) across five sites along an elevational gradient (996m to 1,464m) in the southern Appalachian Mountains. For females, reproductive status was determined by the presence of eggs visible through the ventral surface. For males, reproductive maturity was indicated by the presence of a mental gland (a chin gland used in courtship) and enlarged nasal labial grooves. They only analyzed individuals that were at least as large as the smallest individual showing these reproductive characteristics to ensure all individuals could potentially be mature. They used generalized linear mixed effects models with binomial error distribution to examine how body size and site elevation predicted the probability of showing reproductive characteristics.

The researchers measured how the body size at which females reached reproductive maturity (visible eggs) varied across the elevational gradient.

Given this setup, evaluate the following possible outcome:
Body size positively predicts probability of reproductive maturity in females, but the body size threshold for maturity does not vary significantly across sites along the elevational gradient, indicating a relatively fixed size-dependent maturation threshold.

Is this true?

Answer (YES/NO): NO